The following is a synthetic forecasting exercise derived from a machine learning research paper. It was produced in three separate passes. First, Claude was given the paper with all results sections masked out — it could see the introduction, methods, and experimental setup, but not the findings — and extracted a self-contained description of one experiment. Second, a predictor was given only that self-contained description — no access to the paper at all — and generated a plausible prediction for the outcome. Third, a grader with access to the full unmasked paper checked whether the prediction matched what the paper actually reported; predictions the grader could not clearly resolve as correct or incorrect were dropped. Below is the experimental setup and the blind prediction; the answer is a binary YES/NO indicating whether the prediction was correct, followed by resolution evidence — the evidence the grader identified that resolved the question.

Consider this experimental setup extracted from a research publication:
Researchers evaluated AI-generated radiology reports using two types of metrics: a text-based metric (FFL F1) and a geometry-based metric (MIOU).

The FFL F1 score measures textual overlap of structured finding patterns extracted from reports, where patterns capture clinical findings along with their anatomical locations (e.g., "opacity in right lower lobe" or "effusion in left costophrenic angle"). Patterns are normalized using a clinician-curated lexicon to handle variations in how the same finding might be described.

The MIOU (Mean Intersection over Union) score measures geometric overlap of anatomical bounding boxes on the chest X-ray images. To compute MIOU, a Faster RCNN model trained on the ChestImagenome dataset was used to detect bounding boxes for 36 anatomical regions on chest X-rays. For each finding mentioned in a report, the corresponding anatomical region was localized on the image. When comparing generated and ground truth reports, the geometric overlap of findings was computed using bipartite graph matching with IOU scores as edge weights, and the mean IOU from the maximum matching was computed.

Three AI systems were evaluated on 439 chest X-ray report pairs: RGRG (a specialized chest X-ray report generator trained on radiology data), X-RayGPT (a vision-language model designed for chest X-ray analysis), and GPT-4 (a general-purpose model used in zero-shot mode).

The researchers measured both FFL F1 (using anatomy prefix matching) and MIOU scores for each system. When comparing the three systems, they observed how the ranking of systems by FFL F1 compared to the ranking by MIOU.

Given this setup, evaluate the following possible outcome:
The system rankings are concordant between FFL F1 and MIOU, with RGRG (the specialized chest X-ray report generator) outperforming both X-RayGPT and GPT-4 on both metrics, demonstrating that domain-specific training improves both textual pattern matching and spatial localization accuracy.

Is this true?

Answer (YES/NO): YES